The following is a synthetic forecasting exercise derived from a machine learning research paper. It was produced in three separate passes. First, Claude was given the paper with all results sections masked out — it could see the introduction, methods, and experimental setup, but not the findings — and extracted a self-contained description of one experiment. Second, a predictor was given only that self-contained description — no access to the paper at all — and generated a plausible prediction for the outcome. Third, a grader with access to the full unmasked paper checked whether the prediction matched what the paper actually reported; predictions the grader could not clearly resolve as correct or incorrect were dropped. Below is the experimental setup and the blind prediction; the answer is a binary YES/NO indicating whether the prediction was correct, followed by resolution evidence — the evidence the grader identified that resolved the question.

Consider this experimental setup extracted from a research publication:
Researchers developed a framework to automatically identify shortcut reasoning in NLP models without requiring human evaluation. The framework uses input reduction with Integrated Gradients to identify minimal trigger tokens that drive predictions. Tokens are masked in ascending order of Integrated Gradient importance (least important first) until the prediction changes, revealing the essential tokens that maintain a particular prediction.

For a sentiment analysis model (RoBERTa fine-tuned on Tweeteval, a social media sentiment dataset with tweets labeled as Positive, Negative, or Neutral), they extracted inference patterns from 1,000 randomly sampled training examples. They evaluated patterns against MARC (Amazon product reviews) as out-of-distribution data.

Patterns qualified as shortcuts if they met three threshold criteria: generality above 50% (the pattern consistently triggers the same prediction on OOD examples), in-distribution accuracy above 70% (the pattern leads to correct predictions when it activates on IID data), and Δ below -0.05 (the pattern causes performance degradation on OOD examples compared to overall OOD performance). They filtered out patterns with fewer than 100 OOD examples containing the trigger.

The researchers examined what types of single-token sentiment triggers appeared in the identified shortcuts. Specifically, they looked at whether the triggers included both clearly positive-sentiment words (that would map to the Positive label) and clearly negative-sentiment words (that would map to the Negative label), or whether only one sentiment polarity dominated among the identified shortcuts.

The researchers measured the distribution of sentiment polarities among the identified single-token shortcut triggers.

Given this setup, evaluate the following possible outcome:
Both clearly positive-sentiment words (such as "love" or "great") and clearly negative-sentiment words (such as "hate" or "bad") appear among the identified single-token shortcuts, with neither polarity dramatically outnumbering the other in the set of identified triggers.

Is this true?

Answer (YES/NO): YES